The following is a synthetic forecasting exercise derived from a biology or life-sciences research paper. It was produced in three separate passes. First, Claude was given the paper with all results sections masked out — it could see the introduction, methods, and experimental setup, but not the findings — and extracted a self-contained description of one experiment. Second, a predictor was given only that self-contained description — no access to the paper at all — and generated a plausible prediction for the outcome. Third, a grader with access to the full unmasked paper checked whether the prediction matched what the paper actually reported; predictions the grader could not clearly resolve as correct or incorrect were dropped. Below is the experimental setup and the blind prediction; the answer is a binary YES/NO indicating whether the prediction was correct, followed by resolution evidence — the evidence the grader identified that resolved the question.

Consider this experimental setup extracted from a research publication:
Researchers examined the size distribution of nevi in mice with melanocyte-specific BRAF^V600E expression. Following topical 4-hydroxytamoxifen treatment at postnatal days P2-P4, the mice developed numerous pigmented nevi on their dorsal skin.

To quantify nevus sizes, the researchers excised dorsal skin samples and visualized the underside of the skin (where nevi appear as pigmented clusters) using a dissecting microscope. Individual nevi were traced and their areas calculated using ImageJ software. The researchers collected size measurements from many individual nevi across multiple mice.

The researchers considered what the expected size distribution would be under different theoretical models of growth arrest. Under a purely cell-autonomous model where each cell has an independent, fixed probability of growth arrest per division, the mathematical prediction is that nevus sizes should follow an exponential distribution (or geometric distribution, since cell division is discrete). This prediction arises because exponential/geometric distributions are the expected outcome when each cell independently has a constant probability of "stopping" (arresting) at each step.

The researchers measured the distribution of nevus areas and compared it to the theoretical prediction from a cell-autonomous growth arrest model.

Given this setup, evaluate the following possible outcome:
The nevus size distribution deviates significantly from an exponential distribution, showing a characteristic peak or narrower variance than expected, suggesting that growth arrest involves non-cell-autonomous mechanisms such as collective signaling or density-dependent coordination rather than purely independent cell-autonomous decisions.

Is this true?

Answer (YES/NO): YES